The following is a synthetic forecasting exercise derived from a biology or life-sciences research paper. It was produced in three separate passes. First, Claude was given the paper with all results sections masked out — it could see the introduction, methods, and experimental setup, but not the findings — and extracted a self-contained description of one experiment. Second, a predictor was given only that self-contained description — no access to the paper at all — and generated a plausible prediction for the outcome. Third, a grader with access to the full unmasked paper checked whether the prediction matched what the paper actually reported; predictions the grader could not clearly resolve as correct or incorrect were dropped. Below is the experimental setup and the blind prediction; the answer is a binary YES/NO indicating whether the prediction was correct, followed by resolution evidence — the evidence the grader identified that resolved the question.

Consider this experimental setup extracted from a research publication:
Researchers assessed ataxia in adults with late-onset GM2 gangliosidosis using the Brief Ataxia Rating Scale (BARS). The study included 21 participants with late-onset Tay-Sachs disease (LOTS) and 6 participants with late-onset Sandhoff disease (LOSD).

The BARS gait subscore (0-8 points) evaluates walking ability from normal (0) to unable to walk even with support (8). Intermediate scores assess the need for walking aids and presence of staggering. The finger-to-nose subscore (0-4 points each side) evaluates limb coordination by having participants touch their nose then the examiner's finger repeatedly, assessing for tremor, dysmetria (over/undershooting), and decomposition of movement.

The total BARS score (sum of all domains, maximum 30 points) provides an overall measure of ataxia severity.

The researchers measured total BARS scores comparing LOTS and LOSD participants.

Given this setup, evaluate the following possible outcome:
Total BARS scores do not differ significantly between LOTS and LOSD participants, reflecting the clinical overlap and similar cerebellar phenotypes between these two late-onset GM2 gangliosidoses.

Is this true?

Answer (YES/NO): YES